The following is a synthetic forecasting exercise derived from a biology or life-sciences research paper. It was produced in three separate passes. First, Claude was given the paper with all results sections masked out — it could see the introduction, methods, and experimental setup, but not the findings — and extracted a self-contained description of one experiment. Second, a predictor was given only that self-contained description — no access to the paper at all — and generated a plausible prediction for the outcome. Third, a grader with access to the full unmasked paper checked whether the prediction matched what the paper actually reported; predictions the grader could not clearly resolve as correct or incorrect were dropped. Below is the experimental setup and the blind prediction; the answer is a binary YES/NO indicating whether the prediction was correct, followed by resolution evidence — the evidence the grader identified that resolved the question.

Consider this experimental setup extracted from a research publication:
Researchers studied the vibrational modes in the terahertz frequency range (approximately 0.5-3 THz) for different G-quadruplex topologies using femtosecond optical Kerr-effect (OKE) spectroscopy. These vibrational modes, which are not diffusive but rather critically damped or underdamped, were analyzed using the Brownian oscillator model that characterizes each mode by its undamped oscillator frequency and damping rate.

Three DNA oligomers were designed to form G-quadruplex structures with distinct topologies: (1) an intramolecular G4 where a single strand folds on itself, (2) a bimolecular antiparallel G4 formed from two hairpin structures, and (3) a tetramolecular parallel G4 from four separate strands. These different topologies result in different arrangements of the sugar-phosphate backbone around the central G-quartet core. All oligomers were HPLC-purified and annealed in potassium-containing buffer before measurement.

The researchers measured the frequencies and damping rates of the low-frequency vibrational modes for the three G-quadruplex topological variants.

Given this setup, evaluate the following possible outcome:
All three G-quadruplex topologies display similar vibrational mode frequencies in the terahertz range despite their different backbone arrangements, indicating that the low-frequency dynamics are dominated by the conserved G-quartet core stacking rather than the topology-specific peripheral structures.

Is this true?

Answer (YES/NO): YES